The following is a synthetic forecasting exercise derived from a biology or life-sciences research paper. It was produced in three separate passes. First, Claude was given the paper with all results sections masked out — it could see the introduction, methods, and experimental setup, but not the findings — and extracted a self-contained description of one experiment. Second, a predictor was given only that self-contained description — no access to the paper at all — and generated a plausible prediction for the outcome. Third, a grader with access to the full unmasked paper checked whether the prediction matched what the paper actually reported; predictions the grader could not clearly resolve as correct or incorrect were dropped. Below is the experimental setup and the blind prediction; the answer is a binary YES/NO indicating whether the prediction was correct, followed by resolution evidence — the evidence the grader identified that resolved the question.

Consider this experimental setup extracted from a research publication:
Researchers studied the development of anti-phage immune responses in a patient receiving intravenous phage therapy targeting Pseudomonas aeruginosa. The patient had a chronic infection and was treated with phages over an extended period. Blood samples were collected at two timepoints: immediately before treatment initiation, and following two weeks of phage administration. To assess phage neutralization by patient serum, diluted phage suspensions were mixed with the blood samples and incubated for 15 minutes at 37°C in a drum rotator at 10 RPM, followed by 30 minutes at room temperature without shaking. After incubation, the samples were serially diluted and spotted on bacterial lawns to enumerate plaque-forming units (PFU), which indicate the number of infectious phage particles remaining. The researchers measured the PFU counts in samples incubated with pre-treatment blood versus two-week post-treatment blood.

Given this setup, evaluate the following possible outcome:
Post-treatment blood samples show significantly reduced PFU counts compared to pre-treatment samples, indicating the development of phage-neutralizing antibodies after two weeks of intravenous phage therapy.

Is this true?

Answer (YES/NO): YES